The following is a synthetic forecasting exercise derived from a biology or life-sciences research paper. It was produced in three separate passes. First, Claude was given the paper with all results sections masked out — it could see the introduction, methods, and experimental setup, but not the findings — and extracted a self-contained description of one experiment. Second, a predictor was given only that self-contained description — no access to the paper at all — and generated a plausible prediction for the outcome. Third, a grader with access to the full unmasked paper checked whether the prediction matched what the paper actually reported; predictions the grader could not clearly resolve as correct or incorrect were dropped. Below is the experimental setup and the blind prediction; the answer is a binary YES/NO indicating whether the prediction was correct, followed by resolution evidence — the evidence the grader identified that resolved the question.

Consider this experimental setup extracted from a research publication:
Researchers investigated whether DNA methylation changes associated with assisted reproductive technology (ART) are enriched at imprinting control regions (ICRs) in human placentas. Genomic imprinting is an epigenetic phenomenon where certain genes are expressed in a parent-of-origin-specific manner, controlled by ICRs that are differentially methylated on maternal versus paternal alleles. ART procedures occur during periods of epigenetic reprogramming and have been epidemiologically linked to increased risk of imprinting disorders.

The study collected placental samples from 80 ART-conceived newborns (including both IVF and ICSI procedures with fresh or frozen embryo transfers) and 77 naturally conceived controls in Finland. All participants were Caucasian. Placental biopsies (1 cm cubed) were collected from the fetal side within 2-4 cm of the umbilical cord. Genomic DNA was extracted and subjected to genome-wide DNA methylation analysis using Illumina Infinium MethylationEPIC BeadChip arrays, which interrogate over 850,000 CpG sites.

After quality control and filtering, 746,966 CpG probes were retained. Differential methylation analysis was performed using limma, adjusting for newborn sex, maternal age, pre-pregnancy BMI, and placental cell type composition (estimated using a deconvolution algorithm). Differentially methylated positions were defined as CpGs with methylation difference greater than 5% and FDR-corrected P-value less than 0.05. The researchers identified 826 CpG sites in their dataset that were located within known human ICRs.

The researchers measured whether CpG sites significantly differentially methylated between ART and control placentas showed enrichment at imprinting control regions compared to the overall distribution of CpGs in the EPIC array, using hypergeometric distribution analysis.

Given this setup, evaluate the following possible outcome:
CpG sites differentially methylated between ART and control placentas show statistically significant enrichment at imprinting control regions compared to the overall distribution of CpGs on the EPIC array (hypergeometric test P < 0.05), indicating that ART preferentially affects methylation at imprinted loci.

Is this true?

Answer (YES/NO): YES